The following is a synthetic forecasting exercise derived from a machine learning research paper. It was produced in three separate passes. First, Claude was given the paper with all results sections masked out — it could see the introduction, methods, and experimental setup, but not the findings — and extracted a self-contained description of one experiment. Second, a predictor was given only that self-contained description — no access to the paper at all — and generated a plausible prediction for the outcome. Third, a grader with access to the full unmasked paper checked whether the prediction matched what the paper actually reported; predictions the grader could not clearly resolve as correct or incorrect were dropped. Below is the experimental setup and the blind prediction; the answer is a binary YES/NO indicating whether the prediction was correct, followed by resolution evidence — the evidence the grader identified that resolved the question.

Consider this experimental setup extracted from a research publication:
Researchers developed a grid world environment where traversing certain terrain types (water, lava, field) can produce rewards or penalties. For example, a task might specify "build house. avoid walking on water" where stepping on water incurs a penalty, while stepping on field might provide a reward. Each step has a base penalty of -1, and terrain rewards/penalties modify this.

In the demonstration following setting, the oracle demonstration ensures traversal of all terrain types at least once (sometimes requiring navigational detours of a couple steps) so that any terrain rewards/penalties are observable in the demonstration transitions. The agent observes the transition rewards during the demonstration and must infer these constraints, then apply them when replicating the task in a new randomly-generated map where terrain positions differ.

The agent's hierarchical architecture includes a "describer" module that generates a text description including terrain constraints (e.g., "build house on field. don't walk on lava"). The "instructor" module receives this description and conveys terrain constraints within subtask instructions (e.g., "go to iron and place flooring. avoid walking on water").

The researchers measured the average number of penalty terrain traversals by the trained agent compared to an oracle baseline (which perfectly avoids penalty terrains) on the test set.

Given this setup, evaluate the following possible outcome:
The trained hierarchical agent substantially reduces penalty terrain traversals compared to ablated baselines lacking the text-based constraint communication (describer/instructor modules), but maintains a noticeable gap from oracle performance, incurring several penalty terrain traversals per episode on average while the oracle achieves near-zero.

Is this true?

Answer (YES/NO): NO